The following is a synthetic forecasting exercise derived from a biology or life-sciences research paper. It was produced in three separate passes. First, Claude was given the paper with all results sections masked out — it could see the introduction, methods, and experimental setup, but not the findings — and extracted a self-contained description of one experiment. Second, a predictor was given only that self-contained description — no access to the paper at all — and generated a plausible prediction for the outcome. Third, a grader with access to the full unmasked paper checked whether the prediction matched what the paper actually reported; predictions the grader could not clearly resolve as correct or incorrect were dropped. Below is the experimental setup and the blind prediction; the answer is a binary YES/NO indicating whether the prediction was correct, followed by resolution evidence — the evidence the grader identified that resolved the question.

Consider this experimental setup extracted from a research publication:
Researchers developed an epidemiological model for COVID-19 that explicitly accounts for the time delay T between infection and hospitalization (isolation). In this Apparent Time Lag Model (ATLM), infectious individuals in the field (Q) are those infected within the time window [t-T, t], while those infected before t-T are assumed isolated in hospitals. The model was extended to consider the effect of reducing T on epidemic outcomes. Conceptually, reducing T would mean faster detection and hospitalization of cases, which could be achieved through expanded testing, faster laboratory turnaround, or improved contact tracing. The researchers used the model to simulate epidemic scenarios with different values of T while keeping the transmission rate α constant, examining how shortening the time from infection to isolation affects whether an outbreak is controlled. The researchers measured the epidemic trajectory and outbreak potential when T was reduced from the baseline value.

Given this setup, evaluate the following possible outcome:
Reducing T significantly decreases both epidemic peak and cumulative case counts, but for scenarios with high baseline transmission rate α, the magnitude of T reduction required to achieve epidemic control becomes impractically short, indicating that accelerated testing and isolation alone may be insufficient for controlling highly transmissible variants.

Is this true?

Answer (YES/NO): NO